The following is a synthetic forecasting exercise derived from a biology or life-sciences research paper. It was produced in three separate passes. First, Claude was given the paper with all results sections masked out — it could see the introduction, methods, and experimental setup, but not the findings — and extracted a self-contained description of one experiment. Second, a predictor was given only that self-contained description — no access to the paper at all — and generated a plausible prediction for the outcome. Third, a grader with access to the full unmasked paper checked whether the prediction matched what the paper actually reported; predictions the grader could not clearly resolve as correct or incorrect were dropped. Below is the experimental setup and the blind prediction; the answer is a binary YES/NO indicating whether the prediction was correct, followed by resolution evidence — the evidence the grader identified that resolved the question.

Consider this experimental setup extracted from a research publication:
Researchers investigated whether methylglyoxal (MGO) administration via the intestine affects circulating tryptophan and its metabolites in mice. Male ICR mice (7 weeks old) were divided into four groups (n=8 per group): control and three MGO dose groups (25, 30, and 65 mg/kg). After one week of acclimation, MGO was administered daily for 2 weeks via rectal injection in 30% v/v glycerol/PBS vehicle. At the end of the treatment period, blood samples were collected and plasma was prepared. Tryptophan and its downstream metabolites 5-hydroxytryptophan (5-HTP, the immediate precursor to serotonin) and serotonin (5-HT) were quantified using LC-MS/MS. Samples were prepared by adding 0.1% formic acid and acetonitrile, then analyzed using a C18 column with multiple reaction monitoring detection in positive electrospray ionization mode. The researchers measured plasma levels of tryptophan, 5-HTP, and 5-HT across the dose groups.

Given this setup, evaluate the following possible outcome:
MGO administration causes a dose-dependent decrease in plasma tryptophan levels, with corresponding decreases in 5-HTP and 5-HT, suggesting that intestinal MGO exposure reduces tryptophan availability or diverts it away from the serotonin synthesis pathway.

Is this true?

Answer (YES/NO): YES